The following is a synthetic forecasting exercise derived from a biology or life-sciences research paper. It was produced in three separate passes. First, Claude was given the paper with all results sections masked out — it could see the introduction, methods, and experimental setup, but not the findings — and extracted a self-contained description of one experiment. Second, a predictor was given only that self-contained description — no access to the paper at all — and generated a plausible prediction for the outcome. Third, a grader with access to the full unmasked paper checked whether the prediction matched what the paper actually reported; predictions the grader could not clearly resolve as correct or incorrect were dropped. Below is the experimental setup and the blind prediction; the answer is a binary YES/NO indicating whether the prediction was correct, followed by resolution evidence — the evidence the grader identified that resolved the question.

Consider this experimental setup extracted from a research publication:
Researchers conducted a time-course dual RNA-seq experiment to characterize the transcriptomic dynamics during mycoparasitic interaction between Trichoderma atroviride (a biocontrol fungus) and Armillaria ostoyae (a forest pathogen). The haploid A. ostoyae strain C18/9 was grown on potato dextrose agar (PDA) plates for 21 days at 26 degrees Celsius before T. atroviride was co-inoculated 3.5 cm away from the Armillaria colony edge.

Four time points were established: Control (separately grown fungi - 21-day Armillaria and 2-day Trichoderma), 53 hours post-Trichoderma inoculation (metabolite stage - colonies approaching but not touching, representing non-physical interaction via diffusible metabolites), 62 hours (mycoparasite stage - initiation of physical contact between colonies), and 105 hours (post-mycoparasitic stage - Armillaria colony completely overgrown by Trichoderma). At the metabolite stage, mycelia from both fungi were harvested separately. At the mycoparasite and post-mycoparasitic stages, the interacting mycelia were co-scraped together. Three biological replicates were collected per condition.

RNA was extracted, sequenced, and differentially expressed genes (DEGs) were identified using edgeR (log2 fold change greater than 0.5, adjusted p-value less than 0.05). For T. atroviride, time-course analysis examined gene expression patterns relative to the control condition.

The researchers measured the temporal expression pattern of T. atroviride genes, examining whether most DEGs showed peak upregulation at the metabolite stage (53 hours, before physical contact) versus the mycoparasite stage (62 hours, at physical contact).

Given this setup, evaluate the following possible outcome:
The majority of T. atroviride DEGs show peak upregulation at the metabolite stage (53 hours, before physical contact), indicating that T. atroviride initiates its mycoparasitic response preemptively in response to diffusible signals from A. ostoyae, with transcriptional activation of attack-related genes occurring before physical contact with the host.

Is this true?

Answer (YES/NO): YES